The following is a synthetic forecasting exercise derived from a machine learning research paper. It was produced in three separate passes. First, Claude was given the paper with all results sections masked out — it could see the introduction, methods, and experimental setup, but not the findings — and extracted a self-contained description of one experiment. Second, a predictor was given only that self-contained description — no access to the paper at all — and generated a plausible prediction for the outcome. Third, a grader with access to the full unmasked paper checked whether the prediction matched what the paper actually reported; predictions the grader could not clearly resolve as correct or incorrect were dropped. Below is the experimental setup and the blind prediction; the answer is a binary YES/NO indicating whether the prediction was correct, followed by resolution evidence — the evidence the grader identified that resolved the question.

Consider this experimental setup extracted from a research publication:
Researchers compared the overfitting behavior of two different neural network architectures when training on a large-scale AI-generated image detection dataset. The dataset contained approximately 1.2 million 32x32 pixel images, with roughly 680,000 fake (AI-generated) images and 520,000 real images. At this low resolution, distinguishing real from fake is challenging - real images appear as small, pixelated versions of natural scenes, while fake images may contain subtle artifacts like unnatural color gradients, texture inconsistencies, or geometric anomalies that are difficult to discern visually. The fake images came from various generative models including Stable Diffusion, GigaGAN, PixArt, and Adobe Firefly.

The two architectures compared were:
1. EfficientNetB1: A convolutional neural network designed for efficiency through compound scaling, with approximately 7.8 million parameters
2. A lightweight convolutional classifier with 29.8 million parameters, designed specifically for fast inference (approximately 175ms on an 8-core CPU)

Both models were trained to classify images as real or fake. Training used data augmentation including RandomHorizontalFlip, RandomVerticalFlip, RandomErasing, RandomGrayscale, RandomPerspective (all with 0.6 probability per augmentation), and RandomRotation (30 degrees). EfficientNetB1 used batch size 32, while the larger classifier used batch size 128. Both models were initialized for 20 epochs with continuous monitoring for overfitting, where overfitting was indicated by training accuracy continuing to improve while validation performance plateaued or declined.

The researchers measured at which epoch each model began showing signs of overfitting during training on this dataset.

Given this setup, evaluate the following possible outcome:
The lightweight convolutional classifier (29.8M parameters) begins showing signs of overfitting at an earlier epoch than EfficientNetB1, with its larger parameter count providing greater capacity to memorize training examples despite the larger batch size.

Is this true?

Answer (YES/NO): YES